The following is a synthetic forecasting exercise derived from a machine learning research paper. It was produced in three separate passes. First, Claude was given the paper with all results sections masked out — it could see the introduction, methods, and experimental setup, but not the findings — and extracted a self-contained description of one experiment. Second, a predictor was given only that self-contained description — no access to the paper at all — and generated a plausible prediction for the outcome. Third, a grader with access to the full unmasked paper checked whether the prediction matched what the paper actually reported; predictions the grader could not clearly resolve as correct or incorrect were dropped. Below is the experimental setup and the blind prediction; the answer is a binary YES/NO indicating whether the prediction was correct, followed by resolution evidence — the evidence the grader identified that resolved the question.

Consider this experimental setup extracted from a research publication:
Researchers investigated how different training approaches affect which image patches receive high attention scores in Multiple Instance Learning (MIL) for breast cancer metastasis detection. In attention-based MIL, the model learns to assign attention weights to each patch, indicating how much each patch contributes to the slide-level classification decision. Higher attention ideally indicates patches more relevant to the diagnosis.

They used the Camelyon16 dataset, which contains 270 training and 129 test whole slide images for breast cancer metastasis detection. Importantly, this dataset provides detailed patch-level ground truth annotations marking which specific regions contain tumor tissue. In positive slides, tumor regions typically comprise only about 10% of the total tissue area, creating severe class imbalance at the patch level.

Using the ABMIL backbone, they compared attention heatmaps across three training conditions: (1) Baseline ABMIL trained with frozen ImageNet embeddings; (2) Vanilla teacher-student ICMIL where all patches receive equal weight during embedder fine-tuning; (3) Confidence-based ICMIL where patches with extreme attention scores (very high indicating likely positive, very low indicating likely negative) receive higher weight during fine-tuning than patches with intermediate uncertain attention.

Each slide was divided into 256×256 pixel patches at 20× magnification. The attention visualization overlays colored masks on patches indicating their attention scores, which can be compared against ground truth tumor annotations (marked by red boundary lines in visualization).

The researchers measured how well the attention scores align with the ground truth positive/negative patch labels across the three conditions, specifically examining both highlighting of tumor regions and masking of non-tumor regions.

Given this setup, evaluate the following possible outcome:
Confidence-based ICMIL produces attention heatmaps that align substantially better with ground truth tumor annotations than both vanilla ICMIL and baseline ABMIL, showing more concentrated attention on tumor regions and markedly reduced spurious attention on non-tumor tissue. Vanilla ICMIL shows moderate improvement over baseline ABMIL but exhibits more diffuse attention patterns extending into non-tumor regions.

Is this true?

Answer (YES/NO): YES